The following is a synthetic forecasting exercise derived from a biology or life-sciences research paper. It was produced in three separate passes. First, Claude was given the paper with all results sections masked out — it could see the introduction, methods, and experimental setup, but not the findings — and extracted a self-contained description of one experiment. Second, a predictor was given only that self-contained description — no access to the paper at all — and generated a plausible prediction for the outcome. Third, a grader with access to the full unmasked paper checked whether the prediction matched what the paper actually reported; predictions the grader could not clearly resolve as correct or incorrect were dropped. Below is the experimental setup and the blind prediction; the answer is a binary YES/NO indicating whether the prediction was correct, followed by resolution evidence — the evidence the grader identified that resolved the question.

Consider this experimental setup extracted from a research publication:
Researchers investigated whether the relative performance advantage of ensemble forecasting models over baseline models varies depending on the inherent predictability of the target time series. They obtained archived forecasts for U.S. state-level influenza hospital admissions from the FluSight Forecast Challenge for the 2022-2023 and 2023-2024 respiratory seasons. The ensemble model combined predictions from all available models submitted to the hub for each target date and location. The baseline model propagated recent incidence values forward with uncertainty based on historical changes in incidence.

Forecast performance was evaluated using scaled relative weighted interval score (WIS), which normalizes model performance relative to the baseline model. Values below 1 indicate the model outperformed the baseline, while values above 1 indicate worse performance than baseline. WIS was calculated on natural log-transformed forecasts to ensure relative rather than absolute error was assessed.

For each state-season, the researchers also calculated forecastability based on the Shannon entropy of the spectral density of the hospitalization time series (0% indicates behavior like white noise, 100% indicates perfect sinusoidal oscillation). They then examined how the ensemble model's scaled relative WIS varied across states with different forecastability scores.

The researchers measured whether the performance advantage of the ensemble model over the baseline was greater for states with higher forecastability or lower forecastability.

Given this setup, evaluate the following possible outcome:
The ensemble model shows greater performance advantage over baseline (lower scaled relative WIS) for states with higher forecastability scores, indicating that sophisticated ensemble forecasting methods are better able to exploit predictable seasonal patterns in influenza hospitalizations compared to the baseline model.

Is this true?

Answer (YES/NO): YES